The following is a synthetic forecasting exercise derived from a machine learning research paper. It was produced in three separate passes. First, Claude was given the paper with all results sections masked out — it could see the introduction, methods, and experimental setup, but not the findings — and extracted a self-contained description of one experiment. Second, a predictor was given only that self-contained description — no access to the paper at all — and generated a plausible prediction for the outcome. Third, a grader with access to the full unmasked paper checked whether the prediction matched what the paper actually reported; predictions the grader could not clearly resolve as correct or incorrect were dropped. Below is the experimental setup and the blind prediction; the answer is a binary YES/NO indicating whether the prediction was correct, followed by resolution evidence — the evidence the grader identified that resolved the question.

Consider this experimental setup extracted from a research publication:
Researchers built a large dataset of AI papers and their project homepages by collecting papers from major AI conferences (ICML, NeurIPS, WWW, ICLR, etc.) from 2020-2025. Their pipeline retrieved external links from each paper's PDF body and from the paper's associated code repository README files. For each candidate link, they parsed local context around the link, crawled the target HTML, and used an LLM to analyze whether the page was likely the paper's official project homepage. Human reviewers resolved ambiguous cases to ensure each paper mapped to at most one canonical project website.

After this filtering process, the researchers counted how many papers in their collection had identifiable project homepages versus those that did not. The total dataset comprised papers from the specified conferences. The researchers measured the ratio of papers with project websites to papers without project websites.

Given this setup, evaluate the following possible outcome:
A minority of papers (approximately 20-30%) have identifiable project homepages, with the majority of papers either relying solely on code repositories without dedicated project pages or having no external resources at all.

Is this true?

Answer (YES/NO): NO